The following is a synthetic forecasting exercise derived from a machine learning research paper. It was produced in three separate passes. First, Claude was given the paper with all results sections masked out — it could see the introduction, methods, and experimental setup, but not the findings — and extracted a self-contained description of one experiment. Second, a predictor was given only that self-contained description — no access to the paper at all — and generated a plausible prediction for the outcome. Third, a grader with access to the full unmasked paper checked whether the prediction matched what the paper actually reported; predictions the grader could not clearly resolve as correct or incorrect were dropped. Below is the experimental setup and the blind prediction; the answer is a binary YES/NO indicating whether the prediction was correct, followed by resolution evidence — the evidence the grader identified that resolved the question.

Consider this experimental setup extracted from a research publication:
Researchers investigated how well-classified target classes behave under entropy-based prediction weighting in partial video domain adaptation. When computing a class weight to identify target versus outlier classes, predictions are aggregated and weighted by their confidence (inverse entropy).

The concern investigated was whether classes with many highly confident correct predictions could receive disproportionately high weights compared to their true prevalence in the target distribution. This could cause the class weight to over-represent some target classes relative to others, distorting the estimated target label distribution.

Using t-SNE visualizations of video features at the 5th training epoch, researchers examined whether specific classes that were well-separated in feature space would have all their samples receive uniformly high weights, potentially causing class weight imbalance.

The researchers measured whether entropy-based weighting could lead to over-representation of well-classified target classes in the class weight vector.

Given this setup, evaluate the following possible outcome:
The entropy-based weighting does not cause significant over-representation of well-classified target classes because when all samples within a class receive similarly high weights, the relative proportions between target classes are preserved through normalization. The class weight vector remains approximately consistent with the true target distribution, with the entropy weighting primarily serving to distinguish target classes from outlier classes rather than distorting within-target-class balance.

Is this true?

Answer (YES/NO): NO